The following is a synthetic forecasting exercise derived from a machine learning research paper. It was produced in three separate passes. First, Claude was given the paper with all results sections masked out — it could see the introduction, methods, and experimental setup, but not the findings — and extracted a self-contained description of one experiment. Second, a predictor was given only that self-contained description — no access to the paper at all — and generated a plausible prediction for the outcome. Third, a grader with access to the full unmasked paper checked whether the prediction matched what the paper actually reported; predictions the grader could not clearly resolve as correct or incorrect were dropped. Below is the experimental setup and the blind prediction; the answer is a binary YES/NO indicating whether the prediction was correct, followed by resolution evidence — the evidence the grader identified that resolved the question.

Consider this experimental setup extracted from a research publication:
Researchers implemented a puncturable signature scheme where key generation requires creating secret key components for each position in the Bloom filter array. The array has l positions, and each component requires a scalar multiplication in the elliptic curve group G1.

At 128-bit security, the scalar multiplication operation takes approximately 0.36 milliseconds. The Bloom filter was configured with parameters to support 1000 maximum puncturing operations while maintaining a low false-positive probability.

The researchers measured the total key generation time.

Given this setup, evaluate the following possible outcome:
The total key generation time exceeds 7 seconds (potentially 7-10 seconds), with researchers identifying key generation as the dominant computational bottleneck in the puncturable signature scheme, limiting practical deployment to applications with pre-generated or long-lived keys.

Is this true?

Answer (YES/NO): NO